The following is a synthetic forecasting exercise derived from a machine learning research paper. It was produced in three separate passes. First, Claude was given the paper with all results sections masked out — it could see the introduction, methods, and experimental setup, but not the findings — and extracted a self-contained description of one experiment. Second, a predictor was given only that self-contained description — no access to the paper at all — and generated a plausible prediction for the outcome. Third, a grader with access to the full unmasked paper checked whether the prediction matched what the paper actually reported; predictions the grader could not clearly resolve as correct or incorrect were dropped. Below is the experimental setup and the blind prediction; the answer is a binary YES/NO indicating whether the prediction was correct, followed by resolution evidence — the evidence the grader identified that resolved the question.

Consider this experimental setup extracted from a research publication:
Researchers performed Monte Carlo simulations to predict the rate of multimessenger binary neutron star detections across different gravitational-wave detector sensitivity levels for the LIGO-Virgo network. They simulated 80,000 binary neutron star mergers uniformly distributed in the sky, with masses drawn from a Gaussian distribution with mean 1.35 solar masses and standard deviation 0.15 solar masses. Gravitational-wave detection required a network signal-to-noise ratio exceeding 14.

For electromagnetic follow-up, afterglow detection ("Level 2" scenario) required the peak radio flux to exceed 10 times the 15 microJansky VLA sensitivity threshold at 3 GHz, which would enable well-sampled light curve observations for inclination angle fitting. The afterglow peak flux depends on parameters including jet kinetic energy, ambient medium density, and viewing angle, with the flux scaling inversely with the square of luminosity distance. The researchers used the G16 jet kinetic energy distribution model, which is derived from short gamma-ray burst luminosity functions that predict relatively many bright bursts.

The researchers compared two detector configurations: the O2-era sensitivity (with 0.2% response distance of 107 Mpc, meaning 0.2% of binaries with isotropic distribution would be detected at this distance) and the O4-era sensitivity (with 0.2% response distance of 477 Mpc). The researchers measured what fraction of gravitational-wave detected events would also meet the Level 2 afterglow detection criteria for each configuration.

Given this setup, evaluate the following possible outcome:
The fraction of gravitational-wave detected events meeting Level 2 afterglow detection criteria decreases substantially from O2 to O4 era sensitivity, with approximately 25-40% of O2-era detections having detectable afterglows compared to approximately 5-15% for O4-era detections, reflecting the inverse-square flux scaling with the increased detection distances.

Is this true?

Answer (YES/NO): NO